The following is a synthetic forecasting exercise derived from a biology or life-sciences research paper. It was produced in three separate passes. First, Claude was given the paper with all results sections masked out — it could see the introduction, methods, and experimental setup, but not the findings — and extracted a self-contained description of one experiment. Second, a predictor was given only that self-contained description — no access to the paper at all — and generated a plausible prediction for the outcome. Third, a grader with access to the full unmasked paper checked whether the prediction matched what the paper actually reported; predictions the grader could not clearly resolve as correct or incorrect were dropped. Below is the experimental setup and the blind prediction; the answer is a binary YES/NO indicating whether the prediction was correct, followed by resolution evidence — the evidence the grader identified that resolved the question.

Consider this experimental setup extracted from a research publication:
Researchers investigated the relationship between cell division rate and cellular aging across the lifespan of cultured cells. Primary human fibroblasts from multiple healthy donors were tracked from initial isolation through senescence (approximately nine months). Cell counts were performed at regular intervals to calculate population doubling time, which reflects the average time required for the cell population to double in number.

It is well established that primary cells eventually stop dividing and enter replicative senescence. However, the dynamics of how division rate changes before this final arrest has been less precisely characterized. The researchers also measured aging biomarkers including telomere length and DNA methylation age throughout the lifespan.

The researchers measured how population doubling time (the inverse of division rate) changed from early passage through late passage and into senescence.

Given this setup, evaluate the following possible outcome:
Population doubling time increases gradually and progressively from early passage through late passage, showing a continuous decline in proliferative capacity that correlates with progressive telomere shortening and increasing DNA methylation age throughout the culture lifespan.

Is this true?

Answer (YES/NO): NO